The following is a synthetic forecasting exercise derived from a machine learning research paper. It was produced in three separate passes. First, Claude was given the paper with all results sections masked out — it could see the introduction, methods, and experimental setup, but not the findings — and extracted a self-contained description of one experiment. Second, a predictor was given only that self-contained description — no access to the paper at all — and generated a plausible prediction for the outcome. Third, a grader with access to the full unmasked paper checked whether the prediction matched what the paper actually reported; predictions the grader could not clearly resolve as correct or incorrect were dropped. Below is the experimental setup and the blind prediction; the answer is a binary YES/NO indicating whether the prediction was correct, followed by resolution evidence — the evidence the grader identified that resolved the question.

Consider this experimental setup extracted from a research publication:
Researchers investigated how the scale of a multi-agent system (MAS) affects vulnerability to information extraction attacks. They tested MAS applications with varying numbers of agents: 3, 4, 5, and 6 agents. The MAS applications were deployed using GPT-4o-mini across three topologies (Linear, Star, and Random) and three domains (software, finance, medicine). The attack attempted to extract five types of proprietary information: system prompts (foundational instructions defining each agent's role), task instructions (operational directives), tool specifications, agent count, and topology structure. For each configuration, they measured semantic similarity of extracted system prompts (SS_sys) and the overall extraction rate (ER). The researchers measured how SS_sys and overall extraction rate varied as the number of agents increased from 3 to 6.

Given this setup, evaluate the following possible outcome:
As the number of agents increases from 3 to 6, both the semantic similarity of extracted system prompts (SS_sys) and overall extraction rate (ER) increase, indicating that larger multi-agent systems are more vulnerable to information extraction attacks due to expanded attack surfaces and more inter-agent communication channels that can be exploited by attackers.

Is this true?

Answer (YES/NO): NO